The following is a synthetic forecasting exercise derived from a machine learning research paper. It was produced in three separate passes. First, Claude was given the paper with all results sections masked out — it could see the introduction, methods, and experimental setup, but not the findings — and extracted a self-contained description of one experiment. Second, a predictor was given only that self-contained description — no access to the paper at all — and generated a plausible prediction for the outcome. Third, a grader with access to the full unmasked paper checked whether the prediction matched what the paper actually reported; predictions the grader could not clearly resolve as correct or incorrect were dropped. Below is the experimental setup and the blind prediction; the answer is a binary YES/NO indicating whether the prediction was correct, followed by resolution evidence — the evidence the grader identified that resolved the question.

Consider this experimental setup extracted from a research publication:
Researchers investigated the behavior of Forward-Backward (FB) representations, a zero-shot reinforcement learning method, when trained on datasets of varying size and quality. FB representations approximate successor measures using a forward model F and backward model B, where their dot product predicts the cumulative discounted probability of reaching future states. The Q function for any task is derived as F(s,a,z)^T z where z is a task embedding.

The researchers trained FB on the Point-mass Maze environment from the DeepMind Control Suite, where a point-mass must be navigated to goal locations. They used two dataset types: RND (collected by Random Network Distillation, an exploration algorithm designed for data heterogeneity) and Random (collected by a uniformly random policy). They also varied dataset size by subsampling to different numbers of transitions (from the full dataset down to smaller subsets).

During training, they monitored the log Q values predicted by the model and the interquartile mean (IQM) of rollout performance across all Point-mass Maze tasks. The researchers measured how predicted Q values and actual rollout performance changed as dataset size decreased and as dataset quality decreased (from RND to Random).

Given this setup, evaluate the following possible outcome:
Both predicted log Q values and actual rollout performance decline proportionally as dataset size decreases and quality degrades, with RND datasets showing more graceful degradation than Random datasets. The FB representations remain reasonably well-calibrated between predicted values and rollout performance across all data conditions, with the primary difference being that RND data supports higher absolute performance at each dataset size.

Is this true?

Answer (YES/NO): NO